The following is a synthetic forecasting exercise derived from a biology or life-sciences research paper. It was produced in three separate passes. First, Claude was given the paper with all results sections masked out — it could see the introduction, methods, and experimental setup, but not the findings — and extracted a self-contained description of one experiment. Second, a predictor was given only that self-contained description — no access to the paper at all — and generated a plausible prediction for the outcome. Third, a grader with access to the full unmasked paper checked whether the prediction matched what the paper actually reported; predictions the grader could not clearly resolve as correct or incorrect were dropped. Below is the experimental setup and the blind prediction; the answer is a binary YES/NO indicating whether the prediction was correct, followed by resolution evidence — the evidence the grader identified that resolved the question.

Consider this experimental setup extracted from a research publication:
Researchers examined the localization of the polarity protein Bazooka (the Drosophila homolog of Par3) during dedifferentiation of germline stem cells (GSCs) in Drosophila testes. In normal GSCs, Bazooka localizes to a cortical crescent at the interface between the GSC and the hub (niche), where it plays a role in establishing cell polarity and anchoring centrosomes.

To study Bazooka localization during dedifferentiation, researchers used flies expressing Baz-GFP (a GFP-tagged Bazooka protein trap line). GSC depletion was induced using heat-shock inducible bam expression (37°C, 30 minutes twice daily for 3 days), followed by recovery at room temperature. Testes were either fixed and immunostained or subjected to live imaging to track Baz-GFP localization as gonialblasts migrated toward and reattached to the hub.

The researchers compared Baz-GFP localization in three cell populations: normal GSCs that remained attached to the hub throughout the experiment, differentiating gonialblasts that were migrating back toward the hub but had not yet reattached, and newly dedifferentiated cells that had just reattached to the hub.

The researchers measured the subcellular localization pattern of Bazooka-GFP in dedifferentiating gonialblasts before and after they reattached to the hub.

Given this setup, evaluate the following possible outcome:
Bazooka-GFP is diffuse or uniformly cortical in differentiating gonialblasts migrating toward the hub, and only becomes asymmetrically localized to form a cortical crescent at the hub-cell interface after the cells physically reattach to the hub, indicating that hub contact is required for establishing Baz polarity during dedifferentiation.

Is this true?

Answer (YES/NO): NO